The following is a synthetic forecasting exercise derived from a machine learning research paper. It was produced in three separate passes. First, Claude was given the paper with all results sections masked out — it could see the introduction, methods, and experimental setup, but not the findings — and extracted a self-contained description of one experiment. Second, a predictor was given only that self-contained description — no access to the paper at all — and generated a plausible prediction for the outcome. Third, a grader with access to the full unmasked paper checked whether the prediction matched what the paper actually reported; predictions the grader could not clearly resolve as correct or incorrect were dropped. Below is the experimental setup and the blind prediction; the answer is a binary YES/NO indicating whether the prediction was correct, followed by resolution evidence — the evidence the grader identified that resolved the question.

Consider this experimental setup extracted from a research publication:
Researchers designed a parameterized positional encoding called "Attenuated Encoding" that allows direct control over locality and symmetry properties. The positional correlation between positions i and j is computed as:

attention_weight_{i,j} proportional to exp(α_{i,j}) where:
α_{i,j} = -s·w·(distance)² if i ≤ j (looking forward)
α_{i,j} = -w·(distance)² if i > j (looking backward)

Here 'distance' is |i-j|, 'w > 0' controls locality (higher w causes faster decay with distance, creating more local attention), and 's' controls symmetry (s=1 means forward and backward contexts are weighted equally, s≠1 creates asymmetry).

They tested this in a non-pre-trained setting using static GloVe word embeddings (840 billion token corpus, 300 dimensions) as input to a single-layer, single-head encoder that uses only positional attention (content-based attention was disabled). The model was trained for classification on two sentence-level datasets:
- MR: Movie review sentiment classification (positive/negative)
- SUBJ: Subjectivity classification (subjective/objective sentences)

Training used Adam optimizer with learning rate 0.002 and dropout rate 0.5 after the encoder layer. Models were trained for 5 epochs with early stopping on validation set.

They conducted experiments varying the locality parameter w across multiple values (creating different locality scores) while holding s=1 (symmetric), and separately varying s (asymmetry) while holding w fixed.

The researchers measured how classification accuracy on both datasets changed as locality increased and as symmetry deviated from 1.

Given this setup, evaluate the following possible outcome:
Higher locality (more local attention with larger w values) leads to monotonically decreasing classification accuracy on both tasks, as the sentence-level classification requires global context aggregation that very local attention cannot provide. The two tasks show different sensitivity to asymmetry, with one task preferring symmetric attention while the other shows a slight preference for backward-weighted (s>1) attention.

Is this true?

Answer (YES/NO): NO